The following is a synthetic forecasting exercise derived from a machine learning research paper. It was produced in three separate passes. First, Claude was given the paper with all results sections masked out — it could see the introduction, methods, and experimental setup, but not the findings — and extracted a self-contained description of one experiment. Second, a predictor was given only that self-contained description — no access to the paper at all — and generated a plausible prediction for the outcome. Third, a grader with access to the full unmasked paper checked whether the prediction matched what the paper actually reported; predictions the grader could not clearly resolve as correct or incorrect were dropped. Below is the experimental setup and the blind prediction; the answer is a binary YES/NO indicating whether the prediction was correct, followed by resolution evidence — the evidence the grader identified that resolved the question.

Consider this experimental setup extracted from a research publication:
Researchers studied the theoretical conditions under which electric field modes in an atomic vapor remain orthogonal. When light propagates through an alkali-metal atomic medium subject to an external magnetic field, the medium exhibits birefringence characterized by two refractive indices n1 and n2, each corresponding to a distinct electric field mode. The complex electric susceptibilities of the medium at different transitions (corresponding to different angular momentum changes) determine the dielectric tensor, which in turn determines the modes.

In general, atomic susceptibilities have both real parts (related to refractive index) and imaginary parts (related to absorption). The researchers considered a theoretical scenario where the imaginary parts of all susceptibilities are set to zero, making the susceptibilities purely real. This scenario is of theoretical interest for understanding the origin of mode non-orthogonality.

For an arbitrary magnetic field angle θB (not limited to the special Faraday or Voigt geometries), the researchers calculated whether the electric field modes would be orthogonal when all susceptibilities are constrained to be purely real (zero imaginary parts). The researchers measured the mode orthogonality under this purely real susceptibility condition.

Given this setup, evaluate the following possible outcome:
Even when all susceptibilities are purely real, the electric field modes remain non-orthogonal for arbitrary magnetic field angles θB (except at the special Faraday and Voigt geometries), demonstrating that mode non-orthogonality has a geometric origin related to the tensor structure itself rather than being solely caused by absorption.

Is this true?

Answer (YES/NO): NO